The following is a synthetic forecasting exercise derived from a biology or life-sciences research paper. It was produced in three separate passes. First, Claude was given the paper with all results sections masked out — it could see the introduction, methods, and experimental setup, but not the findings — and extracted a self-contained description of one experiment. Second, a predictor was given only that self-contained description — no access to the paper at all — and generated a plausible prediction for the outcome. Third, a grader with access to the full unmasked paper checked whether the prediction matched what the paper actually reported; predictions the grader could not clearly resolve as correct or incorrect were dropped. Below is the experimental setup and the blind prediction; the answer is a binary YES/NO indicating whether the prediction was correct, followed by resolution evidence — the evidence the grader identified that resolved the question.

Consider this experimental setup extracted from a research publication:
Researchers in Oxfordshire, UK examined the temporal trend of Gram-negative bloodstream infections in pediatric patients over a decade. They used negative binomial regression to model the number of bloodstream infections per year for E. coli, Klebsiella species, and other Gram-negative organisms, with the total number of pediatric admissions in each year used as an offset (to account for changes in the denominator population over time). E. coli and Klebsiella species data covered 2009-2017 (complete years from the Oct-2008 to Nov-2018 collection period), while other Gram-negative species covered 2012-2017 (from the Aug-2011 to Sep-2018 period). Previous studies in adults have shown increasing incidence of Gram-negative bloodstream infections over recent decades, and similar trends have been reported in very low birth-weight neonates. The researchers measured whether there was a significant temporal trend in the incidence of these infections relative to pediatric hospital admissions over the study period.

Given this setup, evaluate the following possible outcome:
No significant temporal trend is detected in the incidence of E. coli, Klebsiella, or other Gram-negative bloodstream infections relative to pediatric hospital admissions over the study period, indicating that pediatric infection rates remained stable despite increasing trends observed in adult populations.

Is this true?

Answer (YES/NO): NO